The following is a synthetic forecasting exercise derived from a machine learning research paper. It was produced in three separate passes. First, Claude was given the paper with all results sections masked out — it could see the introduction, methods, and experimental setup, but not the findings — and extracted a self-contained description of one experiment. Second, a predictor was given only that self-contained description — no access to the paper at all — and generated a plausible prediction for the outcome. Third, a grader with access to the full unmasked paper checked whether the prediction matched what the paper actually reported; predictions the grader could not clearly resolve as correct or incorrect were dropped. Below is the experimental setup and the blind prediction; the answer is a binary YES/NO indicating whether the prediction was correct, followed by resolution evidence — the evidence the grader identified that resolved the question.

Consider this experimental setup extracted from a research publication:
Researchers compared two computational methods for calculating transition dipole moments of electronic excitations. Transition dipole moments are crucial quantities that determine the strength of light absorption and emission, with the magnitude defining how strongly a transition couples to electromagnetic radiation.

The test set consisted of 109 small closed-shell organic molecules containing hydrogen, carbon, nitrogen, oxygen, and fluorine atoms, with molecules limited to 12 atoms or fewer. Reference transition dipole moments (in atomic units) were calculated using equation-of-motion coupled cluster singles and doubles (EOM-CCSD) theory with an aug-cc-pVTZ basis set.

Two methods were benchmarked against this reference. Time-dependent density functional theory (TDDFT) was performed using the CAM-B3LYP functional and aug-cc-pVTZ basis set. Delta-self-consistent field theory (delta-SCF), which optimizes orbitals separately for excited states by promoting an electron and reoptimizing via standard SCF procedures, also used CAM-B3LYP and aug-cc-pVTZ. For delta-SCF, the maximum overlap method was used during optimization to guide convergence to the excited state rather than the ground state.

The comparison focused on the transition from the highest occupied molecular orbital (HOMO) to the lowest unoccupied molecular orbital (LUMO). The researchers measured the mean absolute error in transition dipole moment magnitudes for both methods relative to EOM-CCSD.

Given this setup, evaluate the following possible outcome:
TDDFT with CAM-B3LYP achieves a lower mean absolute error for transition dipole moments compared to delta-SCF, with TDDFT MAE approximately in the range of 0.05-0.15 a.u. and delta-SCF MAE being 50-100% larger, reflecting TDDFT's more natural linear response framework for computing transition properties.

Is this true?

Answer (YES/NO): NO